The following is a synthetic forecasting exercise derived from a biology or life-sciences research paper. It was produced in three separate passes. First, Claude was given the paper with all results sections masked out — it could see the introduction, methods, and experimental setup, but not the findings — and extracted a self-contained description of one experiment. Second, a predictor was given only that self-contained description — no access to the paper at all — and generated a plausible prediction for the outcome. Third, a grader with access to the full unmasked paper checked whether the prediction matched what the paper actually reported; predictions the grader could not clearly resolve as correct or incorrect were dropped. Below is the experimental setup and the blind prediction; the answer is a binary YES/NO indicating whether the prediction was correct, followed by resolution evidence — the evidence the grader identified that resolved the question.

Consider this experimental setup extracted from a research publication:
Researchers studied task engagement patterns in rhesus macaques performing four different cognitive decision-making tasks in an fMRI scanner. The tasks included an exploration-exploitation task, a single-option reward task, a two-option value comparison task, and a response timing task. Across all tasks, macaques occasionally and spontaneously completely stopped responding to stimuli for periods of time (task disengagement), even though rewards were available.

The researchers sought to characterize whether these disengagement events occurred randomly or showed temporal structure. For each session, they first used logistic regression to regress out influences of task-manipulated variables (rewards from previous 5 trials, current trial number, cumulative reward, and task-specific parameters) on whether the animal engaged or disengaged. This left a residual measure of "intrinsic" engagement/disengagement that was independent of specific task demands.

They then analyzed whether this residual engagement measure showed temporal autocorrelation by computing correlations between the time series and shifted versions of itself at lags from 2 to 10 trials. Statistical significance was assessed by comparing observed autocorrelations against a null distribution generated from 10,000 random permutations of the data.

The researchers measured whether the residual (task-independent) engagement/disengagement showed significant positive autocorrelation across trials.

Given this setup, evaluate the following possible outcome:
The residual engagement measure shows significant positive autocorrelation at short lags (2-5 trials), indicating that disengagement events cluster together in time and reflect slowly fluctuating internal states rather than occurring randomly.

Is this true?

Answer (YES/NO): YES